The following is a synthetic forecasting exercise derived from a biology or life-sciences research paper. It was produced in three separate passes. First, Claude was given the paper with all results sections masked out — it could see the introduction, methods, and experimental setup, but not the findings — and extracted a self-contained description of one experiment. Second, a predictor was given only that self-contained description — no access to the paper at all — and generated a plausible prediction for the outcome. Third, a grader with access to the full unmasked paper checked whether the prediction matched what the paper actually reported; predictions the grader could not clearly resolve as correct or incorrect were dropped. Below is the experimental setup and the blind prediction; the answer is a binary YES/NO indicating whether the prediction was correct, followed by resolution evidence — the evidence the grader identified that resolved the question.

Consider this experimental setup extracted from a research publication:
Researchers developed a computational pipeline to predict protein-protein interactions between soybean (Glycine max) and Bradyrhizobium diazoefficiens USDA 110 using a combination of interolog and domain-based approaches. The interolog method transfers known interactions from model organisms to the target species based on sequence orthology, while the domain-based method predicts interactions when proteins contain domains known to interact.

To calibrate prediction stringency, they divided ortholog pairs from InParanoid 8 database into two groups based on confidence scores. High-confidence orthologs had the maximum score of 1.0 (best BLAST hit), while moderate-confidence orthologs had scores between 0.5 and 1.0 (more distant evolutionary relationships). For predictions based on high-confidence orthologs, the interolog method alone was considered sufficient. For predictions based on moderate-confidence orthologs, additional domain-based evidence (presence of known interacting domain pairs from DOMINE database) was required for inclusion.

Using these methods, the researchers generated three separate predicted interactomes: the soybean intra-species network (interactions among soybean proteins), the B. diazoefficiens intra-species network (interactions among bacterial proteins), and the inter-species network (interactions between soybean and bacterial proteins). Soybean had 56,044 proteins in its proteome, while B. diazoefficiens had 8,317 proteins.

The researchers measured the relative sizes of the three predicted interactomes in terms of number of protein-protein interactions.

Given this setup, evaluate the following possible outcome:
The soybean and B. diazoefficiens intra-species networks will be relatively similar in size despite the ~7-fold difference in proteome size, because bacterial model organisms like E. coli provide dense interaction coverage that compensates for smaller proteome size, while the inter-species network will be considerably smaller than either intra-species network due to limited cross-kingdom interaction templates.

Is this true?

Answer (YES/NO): NO